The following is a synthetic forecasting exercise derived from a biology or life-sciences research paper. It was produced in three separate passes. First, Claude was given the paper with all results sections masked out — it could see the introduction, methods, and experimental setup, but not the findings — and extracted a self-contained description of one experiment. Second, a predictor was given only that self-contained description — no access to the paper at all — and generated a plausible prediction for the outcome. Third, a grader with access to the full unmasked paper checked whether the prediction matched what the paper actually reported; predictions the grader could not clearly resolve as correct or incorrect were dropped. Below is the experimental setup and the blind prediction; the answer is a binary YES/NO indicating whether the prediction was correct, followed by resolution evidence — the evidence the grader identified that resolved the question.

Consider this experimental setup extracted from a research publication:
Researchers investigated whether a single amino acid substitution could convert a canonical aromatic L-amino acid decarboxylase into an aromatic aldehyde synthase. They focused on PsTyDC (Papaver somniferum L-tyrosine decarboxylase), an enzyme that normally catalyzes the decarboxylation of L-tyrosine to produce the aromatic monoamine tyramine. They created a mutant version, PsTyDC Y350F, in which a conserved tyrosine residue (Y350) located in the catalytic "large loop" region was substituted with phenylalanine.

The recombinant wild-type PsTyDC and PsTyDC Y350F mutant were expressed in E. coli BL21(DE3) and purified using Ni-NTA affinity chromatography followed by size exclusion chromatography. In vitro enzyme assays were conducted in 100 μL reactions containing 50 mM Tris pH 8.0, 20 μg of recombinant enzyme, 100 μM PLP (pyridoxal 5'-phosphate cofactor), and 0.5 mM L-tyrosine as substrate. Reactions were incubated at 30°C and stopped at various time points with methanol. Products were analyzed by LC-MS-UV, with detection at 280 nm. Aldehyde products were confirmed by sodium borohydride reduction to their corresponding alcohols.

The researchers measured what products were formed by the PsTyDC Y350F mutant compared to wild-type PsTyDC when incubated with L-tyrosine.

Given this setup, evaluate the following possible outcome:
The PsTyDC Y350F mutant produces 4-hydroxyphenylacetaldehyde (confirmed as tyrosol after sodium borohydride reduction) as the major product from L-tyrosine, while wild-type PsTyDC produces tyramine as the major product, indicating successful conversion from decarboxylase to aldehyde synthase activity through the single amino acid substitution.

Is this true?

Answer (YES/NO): YES